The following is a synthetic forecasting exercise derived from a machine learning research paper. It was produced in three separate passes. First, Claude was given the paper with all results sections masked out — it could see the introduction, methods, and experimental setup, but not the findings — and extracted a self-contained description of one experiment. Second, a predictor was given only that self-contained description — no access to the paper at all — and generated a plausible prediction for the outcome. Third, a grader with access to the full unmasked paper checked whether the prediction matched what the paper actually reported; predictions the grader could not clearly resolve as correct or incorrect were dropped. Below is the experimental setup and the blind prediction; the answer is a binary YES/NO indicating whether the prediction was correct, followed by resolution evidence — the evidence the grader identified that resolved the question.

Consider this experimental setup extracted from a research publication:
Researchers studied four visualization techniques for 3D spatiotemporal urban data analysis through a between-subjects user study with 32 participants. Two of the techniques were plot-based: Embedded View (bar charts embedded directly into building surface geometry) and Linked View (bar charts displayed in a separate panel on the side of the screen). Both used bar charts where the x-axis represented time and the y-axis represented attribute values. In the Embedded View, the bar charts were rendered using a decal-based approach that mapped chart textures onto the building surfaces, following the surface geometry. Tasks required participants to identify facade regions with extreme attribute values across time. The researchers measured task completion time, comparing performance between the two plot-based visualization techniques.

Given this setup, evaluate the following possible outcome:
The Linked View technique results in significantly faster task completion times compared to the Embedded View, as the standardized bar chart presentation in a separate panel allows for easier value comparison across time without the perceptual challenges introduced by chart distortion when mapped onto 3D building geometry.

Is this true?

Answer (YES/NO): NO